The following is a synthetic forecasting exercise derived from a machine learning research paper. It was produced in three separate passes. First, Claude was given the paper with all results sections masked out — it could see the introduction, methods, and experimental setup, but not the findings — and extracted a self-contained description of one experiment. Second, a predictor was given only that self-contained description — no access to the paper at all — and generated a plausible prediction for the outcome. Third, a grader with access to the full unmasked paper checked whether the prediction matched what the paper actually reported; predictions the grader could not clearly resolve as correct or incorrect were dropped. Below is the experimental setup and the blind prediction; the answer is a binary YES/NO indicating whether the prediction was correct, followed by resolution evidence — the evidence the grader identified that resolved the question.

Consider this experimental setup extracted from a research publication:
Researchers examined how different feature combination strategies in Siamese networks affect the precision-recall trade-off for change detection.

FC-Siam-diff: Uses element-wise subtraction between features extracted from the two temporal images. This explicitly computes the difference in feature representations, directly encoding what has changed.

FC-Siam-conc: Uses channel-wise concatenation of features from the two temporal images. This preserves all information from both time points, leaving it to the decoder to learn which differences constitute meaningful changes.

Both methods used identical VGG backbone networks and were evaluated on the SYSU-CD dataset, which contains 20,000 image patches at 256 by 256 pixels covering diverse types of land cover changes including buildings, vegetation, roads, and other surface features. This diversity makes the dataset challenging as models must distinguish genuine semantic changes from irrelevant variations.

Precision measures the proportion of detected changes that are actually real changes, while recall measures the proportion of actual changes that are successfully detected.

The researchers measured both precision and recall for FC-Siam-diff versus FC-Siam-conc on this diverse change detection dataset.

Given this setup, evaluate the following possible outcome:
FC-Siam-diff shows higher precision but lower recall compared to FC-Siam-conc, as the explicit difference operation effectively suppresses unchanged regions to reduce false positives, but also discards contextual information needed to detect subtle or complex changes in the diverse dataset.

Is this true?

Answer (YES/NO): YES